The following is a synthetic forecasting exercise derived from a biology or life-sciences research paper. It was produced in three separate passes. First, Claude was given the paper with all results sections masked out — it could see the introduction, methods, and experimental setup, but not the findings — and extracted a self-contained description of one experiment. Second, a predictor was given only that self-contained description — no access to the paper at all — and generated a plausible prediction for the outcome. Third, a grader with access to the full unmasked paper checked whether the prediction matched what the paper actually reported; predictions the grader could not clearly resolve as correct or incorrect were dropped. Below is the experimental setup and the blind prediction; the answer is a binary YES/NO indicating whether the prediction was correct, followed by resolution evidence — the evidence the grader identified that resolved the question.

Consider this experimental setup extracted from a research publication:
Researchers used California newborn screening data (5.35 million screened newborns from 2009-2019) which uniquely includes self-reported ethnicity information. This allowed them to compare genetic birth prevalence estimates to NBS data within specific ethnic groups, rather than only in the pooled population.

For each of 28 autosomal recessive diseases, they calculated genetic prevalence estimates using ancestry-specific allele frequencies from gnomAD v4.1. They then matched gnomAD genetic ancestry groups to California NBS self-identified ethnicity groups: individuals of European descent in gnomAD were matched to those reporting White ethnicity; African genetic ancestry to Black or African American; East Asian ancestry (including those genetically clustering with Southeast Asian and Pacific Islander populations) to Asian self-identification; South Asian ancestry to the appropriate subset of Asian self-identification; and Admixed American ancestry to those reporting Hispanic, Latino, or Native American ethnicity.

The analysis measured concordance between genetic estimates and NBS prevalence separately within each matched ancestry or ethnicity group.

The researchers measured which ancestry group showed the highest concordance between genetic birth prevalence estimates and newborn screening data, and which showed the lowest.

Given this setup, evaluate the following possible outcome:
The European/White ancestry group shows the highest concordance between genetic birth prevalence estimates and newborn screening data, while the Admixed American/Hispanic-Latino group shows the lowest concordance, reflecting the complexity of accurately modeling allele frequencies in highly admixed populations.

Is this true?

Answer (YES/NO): NO